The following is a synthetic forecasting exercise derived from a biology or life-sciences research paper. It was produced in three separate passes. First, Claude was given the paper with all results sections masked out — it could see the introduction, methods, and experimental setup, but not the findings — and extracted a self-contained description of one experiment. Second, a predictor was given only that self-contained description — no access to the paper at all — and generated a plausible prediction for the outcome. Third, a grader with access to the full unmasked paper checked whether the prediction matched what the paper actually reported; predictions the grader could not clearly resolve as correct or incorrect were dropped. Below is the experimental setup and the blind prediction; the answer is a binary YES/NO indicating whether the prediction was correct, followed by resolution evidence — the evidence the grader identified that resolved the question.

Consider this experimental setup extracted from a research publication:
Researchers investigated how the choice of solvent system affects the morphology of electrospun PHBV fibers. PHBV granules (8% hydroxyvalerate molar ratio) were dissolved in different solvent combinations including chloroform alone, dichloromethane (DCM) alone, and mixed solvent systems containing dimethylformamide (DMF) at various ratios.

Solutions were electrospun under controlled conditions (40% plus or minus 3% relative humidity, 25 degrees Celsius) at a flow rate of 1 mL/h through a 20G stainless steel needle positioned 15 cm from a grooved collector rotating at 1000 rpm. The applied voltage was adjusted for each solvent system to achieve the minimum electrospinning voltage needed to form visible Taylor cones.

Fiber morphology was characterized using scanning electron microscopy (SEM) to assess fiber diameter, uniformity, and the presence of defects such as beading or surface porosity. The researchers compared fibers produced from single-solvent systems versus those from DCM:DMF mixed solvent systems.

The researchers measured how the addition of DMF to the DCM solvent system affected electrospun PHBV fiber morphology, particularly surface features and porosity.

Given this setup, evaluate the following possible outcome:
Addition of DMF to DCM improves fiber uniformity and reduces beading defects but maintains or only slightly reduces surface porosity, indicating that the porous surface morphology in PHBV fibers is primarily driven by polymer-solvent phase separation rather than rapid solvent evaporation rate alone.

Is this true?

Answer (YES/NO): NO